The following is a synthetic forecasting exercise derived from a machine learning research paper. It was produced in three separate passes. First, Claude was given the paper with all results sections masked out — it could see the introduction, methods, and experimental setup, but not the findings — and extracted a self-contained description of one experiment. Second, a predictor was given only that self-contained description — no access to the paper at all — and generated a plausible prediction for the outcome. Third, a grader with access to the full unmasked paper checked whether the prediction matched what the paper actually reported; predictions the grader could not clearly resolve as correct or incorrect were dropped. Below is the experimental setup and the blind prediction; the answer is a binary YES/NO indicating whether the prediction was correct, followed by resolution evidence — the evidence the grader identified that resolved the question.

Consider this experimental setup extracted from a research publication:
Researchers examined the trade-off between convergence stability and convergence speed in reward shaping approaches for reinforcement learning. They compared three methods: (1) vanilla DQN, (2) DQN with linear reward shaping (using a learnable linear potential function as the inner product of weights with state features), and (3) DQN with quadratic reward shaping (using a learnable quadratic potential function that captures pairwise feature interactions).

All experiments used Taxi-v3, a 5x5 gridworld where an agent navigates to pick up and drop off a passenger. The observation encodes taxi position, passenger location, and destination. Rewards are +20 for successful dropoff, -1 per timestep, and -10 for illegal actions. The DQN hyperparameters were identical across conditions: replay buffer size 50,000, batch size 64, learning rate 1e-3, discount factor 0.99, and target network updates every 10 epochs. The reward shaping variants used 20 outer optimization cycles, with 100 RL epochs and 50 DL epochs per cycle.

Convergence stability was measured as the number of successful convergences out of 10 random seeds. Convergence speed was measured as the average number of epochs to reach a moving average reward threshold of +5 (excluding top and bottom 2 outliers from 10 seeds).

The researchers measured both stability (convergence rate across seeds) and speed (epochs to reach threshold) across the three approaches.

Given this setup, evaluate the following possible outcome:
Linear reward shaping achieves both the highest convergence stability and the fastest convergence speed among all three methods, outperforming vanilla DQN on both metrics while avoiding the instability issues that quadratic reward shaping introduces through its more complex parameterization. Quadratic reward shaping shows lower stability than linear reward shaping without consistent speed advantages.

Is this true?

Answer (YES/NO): NO